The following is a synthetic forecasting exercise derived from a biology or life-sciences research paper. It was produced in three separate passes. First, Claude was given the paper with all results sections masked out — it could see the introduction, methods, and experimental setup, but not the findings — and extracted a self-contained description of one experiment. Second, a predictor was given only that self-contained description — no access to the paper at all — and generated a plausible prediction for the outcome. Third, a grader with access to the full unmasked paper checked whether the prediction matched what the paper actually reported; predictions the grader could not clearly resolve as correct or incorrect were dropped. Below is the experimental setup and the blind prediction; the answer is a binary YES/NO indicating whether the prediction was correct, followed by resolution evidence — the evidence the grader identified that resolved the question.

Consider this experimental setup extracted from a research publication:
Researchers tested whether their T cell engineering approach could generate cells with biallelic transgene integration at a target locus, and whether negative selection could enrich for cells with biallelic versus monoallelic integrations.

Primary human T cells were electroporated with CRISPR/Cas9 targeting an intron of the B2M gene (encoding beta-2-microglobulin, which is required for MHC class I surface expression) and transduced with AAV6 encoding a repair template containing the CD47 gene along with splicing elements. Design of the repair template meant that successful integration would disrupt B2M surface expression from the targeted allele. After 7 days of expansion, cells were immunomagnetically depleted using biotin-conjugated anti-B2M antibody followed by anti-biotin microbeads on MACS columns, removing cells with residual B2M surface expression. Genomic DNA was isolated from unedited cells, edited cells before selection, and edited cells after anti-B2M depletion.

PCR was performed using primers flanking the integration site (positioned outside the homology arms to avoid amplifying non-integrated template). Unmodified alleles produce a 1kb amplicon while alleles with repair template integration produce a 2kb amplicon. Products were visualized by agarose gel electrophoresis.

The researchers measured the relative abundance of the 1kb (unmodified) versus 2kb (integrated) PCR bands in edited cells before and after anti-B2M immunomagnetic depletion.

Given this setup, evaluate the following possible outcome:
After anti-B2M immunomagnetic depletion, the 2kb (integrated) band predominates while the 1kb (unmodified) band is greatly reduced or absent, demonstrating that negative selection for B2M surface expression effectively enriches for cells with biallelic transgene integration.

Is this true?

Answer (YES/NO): YES